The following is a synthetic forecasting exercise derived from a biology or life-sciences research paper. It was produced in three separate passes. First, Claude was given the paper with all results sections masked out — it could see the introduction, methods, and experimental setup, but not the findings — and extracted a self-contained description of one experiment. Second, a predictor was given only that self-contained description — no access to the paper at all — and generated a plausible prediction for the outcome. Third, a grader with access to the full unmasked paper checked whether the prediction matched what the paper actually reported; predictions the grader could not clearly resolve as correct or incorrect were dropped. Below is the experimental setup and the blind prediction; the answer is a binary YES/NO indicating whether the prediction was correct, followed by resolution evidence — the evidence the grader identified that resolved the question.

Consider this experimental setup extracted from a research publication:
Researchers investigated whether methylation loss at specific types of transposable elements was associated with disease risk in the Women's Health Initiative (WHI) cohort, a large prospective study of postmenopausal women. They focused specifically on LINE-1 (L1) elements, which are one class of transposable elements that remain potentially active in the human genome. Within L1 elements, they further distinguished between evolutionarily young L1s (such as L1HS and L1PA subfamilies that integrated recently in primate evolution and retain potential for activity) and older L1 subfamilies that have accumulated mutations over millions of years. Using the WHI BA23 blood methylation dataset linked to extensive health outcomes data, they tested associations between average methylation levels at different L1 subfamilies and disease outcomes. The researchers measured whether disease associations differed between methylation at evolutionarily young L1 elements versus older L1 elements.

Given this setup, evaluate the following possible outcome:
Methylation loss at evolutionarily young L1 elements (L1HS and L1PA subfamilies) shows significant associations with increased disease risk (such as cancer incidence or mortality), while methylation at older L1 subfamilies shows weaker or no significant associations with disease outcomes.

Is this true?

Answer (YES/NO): YES